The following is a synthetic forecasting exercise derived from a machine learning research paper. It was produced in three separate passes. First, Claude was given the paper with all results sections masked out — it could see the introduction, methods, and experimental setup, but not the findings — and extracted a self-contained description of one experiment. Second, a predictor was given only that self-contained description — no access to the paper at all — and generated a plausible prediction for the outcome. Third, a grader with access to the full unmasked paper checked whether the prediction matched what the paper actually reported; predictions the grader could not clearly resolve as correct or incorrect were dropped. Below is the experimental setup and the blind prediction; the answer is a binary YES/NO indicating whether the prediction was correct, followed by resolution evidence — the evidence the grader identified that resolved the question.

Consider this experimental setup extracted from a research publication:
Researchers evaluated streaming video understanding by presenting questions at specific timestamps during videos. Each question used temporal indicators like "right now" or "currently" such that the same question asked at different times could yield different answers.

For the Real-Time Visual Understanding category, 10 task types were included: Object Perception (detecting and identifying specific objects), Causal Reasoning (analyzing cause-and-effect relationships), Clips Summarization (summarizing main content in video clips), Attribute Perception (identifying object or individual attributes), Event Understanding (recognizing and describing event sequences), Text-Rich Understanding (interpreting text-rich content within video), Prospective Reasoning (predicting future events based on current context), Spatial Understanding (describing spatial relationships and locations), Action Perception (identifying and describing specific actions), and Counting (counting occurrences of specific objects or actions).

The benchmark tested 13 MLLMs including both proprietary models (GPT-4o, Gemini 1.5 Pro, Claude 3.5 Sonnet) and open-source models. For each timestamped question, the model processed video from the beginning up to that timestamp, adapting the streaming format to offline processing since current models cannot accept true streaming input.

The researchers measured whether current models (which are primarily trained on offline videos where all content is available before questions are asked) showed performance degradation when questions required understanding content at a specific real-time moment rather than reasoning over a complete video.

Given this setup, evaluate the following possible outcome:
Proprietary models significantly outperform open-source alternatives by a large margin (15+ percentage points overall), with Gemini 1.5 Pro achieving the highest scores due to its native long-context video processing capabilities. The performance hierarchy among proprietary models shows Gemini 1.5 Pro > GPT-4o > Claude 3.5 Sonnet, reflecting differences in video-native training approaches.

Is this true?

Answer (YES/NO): NO